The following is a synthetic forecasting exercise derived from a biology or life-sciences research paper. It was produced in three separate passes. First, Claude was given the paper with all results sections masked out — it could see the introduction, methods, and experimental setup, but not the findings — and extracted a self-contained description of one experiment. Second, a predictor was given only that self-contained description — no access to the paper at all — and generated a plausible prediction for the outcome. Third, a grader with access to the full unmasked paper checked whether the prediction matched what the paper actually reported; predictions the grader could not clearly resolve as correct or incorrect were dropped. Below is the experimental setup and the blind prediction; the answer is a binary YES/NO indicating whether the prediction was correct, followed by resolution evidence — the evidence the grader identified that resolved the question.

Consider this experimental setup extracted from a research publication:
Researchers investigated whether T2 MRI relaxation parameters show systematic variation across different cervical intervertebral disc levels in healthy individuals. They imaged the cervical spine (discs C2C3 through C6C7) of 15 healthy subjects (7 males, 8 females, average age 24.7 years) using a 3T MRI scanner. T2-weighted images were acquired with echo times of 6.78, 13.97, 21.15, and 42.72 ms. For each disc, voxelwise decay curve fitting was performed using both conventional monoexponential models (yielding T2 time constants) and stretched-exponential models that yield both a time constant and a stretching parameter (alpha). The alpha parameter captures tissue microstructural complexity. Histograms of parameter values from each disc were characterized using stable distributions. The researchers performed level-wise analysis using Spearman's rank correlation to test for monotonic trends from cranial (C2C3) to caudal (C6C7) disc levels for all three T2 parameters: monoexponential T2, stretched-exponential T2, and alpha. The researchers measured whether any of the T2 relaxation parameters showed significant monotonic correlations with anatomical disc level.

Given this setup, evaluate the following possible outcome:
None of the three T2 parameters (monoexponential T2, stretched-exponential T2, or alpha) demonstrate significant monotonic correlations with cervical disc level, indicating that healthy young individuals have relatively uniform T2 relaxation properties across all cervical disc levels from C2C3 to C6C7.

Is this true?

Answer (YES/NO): YES